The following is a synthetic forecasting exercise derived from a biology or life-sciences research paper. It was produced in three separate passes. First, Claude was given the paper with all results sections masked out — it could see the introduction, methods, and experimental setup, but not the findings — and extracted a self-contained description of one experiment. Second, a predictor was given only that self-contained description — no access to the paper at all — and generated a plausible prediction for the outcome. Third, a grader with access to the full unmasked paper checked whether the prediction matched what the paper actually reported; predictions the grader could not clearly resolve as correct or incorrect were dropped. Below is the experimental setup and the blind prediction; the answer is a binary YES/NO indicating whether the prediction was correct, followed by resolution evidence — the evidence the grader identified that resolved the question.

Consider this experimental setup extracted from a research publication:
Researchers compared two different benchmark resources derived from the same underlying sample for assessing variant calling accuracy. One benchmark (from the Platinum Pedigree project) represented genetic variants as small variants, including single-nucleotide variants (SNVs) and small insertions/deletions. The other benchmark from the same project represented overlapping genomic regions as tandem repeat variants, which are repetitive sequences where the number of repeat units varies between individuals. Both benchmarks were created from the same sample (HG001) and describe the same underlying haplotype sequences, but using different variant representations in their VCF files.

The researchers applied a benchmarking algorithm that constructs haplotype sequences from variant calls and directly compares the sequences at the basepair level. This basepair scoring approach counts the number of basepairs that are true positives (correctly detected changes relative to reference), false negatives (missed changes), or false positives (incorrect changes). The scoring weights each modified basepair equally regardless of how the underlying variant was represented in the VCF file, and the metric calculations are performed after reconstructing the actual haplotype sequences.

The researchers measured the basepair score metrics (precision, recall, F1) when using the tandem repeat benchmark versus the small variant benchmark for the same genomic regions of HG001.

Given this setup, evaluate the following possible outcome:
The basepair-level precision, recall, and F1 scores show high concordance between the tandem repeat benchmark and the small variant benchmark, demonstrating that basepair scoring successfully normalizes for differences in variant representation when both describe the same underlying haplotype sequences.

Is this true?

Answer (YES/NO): YES